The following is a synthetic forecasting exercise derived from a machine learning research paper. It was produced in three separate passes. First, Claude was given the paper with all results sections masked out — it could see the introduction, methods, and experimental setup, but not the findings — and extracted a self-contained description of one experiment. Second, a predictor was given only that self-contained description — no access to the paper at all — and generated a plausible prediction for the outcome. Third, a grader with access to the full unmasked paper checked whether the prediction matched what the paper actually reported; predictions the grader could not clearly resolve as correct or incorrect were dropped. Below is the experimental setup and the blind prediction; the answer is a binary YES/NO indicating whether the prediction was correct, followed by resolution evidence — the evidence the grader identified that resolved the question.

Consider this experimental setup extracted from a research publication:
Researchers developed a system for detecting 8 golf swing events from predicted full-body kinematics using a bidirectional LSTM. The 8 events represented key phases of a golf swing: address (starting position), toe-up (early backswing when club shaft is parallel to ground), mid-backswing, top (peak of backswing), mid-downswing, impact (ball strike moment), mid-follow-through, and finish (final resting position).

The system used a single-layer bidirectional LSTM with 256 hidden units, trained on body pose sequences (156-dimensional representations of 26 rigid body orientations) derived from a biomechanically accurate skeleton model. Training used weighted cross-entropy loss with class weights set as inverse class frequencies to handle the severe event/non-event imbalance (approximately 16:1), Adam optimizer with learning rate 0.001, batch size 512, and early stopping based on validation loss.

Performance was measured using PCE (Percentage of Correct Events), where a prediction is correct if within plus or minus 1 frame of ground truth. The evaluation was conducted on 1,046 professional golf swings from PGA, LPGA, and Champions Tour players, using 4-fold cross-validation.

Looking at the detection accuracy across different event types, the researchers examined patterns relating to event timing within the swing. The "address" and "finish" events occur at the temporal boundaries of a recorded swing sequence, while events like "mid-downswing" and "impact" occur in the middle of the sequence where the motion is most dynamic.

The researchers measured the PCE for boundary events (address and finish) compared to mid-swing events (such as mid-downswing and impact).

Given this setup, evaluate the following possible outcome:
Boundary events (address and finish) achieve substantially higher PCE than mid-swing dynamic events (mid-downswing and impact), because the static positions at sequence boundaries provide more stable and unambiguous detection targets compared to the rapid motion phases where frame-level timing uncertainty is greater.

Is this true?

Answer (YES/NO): NO